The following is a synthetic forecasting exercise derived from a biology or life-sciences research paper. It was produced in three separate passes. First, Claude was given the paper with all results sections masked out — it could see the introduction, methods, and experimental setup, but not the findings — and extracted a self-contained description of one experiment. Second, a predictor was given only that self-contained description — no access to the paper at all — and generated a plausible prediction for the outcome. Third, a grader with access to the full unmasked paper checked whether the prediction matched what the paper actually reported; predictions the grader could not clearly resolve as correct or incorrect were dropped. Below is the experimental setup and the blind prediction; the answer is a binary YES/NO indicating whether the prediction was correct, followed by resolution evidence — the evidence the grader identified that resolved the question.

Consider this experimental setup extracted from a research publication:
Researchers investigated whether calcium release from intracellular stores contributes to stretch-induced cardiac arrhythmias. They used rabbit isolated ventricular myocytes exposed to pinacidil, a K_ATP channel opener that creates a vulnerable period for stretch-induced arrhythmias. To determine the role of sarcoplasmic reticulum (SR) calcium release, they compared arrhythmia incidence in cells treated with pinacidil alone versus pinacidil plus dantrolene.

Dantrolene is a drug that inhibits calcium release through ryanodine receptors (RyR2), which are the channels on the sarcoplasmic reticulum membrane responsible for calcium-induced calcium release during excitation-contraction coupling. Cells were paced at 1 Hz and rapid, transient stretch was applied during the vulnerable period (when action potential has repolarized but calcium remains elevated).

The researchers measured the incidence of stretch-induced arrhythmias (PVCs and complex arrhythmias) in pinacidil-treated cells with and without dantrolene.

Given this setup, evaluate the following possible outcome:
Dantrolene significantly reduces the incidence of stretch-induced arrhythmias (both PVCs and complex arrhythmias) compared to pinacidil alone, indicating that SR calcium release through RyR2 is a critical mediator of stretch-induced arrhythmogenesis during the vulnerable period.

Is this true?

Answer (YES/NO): NO